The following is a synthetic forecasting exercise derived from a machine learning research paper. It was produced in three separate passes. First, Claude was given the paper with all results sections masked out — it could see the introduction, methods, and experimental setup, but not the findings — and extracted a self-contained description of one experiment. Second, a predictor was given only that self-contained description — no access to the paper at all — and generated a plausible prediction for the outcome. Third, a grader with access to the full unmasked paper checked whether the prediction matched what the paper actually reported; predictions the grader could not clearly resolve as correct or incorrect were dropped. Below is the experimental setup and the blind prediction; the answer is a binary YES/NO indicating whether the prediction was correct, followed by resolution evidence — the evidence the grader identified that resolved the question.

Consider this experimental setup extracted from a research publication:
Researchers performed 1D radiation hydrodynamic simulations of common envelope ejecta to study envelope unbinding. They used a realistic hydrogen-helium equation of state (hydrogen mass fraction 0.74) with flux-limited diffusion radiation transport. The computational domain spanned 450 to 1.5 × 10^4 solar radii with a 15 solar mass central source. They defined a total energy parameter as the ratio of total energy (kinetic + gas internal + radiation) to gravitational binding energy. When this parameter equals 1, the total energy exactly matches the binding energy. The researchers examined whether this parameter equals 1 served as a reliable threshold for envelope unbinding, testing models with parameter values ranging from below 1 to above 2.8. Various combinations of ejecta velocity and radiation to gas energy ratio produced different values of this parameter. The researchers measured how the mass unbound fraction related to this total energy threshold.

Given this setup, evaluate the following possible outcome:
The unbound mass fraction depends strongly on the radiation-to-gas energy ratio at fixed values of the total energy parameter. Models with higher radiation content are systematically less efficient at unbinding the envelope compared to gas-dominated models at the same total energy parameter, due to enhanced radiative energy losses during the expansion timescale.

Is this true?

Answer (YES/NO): NO